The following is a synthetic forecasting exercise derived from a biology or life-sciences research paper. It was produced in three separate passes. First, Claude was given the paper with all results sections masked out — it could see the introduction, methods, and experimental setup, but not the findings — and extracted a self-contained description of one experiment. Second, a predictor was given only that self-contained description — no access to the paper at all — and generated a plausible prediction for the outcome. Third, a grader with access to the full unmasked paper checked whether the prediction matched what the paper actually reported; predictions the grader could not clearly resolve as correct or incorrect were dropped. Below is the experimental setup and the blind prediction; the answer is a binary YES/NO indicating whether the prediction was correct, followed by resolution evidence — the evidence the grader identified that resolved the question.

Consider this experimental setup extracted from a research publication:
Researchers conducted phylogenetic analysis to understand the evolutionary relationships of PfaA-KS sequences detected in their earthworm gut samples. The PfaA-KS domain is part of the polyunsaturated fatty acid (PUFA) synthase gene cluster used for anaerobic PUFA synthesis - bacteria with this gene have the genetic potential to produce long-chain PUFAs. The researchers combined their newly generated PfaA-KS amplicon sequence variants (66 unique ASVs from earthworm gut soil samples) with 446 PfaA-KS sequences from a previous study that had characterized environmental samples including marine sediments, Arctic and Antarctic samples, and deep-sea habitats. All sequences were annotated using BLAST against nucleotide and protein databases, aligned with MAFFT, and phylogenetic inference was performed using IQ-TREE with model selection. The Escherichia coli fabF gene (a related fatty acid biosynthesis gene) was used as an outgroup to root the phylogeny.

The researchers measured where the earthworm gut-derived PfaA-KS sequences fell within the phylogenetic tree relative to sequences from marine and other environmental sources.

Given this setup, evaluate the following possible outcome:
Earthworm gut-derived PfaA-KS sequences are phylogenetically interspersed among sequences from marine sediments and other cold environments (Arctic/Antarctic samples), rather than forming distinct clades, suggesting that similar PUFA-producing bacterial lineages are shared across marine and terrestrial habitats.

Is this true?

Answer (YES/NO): YES